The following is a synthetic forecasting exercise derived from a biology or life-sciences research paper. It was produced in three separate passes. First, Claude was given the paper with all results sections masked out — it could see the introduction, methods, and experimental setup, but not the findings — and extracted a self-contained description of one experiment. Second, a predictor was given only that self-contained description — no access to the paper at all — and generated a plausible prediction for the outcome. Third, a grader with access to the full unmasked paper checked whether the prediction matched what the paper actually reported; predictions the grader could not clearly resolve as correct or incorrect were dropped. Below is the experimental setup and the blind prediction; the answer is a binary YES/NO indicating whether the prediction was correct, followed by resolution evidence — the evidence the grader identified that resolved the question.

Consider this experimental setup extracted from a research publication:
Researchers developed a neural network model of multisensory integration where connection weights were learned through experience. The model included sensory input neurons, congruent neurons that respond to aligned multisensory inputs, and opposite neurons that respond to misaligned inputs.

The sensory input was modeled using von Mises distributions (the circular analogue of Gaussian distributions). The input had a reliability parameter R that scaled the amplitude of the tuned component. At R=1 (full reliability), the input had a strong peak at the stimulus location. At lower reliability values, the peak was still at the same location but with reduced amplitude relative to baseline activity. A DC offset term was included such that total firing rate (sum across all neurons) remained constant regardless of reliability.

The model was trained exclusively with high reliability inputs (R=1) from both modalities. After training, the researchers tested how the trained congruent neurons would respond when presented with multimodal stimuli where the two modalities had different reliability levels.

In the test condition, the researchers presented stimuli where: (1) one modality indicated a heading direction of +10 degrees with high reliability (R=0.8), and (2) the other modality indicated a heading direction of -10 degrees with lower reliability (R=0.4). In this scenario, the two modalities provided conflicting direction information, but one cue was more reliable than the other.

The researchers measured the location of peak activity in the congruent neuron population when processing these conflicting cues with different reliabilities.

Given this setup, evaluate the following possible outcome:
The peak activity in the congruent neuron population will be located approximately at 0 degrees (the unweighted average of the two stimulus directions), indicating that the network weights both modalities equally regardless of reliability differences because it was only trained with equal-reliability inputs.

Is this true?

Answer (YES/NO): NO